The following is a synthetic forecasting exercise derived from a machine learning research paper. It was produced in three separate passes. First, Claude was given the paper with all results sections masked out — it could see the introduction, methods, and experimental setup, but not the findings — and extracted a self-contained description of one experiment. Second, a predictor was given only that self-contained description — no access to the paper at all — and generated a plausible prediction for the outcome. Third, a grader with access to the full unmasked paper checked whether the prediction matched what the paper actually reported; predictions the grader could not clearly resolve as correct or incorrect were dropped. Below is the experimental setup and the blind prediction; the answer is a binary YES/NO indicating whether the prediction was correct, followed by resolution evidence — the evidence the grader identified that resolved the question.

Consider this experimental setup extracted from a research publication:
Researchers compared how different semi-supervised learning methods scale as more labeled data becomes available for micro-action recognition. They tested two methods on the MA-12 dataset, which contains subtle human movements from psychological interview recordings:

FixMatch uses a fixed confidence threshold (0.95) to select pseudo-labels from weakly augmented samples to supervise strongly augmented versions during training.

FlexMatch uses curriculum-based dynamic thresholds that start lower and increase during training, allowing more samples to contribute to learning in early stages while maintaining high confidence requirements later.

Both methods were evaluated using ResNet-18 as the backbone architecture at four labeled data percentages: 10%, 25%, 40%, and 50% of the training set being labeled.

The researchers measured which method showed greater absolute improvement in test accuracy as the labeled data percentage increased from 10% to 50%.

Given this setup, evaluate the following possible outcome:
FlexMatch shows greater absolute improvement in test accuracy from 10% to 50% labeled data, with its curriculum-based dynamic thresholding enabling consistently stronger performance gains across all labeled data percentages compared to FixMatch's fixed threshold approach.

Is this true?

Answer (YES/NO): NO